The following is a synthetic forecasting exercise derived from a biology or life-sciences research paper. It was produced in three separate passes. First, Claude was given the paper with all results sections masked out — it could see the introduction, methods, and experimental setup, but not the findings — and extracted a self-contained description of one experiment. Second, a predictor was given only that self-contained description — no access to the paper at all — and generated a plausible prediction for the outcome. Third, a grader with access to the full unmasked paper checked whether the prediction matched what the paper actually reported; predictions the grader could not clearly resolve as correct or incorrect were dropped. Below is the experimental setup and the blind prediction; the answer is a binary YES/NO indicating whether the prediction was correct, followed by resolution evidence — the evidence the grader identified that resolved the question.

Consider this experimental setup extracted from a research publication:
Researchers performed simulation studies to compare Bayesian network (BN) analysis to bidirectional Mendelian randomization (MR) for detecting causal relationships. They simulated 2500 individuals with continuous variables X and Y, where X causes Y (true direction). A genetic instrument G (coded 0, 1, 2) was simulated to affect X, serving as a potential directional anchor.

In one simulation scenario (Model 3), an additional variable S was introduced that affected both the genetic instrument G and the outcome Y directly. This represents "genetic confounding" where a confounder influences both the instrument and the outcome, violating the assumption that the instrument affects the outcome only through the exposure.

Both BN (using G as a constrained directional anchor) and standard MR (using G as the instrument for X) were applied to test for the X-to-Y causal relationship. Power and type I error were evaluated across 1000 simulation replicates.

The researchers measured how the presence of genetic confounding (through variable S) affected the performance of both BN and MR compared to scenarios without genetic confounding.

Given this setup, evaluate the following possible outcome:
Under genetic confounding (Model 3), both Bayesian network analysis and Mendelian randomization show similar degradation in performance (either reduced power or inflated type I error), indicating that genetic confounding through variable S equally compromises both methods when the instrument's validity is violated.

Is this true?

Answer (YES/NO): NO